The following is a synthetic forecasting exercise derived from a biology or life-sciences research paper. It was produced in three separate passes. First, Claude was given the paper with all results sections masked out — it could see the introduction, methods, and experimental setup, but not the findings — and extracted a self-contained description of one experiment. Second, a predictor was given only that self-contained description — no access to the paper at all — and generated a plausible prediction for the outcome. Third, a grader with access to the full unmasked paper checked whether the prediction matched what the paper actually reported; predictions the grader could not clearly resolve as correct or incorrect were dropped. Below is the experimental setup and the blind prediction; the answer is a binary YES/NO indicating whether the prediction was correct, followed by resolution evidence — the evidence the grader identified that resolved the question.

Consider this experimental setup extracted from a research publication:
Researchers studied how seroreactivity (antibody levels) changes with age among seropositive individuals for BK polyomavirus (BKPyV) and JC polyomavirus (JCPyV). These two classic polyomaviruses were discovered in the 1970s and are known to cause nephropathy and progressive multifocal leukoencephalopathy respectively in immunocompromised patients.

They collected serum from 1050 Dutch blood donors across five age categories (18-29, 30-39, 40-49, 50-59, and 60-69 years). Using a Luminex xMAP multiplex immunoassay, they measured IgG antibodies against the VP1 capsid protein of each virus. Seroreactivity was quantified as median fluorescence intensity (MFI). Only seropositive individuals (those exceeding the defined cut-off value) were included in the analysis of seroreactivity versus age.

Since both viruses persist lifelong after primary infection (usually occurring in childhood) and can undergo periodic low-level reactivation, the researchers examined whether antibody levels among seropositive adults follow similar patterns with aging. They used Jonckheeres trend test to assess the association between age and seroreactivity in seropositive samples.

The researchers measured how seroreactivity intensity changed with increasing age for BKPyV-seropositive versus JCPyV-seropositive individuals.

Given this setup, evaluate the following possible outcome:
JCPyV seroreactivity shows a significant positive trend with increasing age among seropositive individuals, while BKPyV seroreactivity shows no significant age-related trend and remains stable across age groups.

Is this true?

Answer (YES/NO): NO